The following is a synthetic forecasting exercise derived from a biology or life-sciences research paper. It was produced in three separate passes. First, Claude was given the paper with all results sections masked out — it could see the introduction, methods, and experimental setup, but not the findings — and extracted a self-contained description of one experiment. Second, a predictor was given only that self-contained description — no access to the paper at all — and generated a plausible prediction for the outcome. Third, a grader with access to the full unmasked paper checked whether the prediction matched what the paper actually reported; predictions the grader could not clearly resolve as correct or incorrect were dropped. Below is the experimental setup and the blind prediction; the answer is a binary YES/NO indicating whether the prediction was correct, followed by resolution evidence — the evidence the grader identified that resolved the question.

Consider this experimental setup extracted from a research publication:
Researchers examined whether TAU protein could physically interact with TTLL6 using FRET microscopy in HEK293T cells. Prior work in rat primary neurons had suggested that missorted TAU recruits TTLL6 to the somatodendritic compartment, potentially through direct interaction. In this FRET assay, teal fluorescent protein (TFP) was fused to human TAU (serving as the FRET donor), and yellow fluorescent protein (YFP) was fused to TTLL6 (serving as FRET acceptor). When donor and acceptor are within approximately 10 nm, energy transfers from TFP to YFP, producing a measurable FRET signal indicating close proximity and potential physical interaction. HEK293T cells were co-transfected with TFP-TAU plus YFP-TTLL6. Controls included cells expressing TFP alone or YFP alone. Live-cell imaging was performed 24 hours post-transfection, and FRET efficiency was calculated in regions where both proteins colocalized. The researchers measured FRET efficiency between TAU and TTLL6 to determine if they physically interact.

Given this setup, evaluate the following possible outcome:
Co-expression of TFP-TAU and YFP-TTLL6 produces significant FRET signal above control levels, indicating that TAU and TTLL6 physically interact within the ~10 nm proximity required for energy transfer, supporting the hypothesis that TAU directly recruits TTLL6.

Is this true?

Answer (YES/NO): NO